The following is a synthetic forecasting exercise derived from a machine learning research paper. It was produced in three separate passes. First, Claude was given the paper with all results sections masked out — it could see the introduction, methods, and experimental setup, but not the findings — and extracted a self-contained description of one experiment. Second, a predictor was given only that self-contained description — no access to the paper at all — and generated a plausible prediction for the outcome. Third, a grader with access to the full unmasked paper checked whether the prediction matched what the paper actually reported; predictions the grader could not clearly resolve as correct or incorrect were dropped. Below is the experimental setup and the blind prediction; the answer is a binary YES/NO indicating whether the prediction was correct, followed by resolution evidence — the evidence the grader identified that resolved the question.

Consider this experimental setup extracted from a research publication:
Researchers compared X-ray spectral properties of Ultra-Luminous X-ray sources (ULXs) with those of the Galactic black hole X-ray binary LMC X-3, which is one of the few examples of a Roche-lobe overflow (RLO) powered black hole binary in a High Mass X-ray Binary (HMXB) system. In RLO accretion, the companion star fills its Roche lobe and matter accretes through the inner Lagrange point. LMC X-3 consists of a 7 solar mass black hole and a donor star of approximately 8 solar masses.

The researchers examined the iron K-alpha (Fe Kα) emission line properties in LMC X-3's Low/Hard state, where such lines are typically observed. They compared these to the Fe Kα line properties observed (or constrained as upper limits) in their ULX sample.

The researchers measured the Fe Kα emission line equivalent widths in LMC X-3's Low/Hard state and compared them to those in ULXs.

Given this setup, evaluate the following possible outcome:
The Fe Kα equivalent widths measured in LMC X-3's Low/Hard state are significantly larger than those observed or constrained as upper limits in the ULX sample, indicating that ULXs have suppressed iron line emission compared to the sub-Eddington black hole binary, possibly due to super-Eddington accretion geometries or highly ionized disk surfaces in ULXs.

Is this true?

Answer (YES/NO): NO